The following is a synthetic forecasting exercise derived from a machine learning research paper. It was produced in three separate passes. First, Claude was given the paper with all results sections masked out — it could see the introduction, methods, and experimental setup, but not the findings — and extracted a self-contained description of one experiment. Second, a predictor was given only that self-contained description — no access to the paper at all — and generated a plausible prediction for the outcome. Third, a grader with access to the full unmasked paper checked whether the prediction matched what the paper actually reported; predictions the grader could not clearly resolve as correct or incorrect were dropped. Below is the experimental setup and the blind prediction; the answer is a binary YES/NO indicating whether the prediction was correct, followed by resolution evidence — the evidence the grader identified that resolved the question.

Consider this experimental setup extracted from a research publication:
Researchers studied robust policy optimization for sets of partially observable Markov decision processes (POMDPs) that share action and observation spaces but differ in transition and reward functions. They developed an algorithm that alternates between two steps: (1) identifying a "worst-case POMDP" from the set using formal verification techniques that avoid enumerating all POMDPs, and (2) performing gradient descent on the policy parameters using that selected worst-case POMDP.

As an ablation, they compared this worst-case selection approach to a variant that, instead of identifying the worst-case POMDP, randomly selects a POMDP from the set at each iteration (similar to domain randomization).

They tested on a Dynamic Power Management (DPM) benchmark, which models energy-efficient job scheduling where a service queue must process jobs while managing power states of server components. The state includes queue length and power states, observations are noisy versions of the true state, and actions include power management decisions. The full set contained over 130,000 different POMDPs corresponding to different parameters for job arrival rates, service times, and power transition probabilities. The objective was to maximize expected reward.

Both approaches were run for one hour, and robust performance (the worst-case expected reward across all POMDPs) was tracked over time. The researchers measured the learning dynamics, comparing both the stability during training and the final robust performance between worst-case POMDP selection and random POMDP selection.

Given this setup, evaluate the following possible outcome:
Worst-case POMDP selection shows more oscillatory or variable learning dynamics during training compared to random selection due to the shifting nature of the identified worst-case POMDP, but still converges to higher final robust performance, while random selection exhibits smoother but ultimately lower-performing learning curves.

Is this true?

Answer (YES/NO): NO